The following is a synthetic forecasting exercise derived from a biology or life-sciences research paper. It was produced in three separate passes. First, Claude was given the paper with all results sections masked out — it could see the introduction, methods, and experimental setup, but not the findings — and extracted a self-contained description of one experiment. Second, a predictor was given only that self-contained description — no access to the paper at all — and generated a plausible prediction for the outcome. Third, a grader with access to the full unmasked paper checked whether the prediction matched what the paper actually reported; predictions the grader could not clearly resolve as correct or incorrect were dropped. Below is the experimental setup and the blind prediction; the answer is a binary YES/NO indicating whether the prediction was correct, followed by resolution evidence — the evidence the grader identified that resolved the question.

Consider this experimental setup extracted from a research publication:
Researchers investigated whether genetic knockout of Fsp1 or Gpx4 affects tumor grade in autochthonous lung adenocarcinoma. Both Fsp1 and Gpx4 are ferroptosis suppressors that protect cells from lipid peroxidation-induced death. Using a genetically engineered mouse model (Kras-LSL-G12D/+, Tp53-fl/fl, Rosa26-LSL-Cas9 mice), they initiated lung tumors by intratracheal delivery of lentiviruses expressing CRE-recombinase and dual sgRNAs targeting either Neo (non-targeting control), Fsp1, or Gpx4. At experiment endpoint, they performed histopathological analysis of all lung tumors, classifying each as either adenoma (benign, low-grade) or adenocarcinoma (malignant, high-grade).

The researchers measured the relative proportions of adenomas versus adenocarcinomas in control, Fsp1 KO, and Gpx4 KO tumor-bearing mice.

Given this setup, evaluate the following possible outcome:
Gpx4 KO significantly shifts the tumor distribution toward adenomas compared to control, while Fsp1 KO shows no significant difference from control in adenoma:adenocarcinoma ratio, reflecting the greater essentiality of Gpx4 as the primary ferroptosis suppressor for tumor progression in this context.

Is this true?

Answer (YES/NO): NO